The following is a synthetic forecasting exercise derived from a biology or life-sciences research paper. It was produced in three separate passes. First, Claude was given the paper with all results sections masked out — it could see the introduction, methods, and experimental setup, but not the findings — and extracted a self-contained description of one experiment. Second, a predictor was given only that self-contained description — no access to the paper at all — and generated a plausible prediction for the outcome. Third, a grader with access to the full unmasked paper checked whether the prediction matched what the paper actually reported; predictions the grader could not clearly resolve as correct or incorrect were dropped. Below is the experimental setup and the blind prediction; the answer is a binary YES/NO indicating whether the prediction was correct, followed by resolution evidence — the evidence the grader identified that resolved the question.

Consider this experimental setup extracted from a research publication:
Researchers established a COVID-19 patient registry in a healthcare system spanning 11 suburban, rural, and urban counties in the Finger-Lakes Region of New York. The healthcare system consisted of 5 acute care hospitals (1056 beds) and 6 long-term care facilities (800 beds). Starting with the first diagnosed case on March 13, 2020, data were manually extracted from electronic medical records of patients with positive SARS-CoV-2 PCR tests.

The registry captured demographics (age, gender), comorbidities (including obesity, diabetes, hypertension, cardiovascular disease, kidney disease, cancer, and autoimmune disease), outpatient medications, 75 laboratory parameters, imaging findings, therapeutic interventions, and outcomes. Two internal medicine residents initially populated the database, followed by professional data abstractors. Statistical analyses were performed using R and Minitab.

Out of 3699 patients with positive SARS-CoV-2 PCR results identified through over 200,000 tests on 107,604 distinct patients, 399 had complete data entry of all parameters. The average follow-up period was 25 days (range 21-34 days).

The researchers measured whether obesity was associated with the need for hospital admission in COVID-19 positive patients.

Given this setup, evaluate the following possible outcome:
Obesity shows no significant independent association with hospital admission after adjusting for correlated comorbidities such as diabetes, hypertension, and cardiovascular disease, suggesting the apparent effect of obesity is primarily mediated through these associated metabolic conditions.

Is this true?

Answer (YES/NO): NO